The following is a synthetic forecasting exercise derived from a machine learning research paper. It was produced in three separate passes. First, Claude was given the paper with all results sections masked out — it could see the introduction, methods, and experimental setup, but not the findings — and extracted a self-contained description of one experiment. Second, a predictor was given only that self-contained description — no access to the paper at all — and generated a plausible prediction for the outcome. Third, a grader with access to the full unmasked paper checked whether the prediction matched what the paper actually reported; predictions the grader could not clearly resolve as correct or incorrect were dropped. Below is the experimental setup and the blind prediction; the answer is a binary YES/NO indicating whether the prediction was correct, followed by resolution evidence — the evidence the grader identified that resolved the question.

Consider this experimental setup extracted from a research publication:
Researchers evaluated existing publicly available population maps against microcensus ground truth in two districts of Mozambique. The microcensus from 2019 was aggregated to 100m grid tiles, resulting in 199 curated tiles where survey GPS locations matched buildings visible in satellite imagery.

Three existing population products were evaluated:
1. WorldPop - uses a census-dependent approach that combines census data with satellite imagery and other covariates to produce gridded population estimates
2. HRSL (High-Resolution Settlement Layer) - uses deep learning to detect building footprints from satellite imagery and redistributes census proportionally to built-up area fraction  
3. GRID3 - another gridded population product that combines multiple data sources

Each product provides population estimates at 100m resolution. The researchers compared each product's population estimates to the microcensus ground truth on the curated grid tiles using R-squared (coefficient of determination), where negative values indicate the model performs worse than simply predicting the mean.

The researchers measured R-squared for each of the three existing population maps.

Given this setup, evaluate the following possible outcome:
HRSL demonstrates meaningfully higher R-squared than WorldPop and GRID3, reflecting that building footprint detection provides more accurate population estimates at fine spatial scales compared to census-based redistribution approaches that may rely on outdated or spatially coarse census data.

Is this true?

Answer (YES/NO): NO